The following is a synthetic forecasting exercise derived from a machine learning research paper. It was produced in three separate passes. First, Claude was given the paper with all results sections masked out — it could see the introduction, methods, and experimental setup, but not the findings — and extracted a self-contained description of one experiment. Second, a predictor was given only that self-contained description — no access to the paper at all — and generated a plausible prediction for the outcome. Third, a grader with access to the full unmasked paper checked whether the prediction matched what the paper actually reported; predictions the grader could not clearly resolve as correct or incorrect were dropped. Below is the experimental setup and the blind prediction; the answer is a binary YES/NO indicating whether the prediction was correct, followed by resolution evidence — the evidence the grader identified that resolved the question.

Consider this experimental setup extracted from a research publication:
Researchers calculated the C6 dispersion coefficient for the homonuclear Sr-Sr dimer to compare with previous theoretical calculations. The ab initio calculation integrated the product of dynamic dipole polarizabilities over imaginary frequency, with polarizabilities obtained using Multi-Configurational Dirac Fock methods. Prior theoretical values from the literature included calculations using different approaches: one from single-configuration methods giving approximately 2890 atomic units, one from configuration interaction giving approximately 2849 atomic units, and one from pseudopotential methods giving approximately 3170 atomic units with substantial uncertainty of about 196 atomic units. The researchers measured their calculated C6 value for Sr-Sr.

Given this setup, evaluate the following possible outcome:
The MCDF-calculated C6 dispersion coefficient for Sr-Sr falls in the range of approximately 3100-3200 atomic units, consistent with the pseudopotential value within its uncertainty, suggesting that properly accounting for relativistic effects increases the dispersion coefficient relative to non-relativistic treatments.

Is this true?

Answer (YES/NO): NO